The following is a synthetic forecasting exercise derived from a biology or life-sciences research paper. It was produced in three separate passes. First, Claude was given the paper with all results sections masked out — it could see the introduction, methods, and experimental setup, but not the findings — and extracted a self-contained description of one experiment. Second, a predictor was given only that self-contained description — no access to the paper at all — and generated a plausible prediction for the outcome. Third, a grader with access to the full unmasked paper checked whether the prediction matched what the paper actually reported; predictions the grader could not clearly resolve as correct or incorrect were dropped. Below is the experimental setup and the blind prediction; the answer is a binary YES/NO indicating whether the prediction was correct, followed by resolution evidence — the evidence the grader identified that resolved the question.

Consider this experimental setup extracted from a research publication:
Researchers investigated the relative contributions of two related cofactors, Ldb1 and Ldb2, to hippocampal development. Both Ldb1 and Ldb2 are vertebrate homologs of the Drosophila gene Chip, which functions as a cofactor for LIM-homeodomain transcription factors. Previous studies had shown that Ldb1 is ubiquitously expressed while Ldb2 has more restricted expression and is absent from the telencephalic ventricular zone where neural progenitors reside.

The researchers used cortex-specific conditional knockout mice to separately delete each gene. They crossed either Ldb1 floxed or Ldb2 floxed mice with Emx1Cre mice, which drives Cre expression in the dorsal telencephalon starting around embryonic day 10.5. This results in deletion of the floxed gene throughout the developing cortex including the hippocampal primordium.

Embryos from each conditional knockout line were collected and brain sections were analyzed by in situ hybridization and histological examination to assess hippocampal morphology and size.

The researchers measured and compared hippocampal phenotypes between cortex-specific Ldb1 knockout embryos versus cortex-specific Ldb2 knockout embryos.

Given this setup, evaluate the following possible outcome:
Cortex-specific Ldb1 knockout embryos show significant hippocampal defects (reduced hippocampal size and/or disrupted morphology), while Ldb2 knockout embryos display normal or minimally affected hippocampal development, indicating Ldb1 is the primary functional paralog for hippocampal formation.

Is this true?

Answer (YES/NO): YES